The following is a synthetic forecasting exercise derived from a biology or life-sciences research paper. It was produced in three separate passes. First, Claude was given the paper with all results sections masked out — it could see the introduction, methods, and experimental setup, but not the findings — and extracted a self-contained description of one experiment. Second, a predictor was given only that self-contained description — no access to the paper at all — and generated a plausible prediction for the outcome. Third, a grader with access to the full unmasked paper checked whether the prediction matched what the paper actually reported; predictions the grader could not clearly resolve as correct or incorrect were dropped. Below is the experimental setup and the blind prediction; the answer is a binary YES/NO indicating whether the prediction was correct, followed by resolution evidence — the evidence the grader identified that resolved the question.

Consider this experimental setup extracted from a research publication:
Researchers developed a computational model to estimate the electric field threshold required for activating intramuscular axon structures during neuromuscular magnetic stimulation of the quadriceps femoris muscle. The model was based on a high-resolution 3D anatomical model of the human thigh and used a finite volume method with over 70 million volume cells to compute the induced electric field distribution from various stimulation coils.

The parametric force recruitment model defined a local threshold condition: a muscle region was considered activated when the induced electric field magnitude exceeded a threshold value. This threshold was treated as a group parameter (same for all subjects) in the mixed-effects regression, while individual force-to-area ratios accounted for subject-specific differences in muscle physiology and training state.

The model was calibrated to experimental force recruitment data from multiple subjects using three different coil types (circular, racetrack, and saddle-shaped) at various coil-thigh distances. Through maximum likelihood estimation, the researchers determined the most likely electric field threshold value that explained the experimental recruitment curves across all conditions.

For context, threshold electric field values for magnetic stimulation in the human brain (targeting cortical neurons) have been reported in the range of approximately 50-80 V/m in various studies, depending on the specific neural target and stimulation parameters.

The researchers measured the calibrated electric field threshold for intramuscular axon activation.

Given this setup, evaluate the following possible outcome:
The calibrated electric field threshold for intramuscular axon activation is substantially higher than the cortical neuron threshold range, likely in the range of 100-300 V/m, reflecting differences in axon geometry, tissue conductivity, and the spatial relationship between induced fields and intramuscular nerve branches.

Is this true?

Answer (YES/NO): NO